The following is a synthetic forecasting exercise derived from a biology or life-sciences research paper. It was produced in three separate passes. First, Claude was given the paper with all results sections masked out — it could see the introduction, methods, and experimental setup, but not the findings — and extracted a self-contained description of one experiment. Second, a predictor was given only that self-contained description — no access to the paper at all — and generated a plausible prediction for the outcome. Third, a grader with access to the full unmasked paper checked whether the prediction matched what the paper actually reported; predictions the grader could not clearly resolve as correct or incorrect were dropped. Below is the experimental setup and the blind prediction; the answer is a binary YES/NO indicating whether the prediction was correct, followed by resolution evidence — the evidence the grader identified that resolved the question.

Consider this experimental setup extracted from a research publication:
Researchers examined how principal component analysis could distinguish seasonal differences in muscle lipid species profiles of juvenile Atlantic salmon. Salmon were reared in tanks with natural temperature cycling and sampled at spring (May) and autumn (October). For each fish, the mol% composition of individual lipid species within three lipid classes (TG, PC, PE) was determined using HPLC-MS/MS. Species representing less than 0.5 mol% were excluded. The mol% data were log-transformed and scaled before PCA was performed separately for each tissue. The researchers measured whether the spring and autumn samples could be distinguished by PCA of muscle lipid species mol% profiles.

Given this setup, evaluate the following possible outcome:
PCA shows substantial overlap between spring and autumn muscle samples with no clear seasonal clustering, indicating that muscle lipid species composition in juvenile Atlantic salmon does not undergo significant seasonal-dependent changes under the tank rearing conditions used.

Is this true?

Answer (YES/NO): NO